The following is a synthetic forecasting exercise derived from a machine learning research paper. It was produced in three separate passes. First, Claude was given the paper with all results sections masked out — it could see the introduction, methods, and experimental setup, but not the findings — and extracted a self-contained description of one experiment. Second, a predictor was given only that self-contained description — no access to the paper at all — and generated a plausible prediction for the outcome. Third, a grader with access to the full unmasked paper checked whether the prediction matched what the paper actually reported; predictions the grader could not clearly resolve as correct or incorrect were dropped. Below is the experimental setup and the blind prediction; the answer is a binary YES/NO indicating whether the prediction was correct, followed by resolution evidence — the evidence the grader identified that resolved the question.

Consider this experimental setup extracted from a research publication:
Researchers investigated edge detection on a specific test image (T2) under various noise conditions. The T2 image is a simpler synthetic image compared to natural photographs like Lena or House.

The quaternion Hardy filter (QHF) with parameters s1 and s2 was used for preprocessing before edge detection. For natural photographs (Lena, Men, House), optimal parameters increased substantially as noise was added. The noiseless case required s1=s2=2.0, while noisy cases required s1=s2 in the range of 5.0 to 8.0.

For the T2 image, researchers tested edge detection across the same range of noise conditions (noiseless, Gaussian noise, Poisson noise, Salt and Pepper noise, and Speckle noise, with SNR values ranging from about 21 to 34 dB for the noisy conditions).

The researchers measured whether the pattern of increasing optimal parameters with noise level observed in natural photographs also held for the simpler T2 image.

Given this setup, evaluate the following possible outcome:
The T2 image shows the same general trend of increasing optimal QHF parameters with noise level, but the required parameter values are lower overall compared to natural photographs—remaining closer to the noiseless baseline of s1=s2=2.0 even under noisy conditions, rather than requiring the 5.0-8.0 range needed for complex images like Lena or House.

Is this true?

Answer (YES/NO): NO